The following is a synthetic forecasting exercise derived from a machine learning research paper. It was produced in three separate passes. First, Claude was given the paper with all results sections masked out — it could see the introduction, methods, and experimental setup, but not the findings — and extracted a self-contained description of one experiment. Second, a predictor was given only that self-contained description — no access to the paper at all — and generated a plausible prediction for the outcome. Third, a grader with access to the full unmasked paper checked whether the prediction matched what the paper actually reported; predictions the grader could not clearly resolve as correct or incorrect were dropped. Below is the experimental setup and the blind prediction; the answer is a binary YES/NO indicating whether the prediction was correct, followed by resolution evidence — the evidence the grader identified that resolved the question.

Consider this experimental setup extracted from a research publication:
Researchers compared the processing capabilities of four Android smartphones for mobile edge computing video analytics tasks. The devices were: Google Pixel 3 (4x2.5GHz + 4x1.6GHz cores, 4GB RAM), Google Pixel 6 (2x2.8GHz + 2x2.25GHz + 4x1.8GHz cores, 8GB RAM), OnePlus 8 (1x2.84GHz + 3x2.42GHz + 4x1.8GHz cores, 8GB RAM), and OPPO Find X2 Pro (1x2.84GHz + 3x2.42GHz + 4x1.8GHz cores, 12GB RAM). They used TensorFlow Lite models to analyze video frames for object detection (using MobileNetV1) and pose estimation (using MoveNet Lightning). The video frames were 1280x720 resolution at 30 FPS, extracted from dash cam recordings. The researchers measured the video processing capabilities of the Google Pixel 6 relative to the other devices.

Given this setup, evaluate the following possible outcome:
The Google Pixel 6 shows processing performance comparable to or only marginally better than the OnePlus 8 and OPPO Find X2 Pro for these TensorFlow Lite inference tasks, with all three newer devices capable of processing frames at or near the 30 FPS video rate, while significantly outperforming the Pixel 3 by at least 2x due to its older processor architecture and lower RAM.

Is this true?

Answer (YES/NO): NO